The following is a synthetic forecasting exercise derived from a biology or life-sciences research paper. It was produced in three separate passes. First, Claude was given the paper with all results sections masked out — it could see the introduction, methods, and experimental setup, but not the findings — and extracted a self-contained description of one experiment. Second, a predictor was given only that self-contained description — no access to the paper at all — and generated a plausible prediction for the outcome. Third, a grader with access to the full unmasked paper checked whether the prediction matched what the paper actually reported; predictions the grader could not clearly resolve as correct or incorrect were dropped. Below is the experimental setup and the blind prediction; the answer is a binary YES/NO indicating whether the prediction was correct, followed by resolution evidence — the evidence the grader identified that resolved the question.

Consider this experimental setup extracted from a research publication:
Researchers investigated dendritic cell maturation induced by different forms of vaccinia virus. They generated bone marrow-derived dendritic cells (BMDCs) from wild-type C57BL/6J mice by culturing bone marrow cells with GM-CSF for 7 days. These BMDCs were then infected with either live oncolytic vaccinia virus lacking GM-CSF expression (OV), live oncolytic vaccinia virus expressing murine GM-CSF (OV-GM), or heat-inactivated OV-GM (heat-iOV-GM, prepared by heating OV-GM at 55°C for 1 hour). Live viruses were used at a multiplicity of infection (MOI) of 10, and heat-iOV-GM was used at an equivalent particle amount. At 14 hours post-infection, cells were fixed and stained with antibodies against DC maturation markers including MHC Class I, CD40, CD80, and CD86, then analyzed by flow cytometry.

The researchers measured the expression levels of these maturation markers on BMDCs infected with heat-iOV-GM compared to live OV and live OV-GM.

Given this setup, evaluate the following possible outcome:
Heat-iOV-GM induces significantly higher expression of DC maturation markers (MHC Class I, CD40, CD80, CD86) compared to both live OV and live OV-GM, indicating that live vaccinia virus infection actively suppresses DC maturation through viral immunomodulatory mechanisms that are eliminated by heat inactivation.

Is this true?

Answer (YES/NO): YES